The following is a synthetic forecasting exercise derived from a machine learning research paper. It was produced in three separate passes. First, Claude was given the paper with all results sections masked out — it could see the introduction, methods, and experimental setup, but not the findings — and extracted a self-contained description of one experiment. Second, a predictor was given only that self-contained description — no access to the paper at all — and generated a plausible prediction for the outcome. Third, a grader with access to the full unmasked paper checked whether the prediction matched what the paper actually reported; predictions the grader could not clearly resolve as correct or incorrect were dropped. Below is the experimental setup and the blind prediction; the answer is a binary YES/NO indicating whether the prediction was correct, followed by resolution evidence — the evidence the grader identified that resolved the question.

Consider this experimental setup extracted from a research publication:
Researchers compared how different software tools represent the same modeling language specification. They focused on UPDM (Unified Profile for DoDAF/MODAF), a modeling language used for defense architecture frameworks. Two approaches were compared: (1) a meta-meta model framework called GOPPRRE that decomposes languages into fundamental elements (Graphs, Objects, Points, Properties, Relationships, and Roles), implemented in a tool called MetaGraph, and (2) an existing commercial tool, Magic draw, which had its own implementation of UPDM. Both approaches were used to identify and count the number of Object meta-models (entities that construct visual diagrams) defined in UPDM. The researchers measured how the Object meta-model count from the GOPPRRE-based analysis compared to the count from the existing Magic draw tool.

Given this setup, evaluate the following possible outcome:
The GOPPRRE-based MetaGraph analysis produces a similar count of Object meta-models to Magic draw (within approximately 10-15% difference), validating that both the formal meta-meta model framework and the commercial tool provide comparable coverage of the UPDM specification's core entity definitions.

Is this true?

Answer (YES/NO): NO